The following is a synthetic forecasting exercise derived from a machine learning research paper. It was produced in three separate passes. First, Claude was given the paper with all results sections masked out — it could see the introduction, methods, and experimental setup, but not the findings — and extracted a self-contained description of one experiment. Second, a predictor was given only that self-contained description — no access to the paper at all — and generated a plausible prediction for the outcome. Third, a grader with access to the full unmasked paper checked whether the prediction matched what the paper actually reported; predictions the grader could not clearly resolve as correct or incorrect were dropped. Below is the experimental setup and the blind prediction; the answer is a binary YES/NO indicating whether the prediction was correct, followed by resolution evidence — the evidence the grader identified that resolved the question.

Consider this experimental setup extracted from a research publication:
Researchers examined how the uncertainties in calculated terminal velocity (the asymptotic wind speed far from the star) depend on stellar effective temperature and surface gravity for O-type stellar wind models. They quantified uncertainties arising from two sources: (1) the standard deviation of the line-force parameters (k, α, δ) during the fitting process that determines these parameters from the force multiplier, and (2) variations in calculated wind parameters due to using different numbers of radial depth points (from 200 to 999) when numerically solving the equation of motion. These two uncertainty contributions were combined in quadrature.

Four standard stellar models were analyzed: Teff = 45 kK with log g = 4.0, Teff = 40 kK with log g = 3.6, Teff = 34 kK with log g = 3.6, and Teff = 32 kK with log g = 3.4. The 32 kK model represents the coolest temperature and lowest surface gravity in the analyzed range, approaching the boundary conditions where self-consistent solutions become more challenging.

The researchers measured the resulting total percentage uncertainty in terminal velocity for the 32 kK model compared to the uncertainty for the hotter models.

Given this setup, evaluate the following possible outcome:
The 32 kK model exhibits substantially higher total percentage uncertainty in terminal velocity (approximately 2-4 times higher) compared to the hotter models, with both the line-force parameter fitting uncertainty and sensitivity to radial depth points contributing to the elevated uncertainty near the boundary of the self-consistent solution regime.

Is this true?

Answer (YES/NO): YES